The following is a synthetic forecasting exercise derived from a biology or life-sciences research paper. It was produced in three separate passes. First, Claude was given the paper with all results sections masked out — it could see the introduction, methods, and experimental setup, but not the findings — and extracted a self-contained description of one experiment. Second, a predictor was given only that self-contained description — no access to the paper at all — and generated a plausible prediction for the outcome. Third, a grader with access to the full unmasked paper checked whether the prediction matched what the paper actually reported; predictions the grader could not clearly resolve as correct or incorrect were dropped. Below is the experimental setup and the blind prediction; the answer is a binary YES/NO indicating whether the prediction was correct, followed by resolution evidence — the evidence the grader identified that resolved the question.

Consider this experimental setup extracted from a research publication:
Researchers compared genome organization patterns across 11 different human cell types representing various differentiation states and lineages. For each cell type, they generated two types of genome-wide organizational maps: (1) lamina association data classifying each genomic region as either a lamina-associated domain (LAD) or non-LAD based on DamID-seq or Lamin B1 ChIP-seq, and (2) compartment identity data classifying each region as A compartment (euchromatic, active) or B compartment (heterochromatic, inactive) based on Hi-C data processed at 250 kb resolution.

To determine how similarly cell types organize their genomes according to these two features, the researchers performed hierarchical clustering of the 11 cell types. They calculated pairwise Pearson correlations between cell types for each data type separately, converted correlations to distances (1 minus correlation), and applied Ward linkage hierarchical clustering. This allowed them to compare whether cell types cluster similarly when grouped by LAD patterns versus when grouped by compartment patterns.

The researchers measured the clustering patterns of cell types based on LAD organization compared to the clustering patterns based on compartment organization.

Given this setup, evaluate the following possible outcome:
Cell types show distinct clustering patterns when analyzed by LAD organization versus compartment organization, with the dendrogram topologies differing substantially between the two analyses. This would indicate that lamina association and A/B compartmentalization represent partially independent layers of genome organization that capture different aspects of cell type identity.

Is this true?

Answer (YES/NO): NO